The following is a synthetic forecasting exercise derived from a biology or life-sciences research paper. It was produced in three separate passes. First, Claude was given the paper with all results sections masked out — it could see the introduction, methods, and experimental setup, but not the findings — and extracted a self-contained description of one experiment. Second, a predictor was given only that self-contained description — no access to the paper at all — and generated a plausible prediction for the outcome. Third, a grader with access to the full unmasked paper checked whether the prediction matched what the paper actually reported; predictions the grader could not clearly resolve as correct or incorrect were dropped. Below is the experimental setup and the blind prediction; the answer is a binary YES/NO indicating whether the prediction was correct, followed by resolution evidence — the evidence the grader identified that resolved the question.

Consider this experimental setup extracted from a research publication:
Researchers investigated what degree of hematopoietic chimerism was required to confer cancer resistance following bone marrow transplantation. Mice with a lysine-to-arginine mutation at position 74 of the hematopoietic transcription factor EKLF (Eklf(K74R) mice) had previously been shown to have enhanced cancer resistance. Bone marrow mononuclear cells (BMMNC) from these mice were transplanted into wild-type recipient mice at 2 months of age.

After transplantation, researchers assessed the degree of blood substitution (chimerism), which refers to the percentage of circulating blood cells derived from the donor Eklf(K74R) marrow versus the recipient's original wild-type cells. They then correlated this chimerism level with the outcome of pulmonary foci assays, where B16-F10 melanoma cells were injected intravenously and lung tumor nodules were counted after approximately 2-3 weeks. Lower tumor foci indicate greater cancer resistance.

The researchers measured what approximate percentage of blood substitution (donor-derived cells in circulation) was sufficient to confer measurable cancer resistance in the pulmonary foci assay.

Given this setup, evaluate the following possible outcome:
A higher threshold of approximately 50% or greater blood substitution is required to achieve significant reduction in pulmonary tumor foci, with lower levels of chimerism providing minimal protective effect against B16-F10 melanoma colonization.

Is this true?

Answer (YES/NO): NO